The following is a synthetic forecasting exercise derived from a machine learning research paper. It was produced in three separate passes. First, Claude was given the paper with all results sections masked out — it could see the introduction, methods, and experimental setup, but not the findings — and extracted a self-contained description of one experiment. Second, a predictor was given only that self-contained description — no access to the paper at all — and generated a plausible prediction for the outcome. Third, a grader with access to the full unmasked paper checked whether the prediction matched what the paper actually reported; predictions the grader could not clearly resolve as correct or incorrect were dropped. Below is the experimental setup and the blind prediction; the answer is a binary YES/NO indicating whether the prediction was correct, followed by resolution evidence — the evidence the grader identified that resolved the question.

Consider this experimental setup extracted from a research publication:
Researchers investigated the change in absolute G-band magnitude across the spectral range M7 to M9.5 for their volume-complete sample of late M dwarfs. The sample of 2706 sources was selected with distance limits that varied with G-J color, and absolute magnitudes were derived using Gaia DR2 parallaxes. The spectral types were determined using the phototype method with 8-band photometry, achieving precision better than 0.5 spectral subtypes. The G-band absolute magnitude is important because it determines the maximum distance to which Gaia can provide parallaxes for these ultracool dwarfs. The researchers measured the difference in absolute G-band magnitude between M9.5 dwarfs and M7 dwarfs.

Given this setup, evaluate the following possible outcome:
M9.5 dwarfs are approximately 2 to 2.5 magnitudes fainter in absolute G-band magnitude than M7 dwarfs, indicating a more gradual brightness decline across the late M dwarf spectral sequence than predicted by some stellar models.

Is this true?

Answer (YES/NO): YES